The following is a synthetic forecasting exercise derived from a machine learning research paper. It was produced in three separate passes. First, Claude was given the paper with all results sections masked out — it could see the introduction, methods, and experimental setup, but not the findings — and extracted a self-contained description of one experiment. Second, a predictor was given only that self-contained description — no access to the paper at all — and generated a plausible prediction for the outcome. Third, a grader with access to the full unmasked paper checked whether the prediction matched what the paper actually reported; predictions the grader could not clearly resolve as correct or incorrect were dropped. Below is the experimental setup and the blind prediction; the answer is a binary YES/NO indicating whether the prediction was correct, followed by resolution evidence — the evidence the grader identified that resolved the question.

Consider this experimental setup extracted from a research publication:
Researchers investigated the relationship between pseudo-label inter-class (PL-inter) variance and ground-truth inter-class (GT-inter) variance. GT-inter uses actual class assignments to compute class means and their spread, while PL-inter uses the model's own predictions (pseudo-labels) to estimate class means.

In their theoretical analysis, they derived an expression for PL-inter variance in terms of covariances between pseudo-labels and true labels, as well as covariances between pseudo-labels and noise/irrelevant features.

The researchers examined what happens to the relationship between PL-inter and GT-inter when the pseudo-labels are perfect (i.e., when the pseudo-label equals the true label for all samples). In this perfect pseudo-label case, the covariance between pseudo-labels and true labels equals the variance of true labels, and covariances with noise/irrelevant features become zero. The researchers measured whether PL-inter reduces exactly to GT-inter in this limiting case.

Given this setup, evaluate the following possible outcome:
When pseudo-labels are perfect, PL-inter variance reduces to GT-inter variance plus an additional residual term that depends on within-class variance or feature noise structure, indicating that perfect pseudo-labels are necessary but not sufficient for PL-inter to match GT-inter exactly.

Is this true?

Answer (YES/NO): NO